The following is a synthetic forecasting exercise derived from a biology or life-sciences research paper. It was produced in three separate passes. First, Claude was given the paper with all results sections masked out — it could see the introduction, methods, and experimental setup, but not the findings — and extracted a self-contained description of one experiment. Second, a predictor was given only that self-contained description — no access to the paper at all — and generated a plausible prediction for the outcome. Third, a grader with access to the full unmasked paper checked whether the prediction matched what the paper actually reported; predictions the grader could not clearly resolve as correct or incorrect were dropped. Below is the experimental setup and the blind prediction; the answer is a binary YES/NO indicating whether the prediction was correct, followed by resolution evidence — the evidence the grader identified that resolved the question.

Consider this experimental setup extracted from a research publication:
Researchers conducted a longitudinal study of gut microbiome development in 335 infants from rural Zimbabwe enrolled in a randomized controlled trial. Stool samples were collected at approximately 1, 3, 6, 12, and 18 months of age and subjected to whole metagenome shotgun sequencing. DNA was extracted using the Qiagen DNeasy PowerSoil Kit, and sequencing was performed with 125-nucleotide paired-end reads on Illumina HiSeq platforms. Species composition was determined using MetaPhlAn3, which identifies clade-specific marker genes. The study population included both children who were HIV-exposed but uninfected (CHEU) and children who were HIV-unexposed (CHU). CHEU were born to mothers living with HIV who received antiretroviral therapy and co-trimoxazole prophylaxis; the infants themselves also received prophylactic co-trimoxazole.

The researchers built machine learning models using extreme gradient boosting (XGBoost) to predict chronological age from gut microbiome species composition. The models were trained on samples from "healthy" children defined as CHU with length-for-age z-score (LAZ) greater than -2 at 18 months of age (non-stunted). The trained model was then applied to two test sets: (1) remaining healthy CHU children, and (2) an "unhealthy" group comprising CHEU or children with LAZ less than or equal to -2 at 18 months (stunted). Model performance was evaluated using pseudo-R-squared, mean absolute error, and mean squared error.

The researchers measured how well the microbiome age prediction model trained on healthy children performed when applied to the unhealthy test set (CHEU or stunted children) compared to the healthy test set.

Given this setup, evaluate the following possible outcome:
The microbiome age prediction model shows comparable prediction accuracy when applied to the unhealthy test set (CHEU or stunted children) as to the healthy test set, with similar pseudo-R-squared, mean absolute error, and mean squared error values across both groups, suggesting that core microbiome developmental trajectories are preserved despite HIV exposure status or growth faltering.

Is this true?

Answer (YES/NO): NO